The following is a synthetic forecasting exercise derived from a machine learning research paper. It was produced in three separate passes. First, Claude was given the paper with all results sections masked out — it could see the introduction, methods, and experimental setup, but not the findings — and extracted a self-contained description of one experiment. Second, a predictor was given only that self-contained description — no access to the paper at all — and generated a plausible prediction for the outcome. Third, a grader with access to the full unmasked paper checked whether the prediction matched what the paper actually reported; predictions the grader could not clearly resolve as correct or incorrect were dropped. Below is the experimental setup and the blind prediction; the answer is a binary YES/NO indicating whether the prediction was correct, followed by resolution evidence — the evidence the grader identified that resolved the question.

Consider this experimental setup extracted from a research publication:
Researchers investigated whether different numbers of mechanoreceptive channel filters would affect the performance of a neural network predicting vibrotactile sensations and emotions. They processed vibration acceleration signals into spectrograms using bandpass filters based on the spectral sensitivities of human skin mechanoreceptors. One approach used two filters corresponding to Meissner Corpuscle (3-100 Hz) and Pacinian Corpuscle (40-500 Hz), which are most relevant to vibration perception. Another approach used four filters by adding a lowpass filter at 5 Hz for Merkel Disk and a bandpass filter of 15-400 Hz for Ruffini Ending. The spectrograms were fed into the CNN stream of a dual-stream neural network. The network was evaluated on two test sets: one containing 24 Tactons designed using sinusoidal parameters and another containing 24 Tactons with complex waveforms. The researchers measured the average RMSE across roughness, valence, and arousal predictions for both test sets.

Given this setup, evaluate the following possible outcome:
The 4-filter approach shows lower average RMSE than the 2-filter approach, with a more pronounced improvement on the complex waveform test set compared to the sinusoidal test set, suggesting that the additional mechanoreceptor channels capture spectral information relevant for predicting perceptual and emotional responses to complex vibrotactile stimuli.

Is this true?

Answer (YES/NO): NO